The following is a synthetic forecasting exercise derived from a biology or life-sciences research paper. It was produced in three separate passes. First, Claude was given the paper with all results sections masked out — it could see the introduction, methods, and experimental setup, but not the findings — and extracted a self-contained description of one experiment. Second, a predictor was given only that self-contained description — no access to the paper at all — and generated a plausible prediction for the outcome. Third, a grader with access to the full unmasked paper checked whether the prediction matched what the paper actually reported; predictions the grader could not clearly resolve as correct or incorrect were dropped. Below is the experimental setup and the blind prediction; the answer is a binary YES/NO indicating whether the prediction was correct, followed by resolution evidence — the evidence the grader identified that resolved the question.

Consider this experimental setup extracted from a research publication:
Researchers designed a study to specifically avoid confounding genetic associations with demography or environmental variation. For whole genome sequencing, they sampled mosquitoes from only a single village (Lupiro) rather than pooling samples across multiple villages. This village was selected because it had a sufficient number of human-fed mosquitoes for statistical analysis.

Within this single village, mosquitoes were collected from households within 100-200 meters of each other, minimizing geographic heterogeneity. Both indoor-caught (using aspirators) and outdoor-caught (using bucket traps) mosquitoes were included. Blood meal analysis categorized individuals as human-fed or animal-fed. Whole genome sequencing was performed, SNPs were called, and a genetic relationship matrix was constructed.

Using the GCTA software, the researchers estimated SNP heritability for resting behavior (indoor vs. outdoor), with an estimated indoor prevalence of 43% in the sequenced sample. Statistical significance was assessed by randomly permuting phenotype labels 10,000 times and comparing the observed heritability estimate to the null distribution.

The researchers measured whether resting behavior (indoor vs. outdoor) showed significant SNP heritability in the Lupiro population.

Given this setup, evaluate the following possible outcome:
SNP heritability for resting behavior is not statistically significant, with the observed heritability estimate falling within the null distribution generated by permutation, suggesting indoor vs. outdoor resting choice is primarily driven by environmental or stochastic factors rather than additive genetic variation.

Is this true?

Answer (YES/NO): YES